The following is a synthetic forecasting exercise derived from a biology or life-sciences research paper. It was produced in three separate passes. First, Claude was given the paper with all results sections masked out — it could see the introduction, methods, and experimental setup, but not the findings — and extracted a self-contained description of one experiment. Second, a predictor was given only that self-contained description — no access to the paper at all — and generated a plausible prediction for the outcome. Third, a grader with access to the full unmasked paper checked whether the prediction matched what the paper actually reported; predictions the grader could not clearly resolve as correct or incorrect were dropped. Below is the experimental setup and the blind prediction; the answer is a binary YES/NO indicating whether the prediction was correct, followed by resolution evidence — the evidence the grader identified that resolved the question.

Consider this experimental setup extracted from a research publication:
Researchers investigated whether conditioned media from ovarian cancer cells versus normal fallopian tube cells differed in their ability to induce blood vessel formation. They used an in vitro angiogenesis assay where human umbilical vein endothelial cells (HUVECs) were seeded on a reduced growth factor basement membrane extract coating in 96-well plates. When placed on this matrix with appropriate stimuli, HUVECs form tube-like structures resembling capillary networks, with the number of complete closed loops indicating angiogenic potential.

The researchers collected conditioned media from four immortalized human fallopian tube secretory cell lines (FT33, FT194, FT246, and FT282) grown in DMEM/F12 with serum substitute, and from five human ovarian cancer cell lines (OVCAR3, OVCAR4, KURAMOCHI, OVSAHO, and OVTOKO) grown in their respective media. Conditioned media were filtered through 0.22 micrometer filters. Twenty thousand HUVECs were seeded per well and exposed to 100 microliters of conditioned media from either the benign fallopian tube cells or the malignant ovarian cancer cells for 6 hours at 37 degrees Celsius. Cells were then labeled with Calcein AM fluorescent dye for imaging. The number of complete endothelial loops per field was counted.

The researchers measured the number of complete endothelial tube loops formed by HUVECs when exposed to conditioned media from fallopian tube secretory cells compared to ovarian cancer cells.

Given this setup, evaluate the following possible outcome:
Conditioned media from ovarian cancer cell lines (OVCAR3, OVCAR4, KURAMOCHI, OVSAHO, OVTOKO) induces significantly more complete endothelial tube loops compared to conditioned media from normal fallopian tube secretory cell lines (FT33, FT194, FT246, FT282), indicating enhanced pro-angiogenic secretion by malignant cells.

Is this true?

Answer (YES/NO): YES